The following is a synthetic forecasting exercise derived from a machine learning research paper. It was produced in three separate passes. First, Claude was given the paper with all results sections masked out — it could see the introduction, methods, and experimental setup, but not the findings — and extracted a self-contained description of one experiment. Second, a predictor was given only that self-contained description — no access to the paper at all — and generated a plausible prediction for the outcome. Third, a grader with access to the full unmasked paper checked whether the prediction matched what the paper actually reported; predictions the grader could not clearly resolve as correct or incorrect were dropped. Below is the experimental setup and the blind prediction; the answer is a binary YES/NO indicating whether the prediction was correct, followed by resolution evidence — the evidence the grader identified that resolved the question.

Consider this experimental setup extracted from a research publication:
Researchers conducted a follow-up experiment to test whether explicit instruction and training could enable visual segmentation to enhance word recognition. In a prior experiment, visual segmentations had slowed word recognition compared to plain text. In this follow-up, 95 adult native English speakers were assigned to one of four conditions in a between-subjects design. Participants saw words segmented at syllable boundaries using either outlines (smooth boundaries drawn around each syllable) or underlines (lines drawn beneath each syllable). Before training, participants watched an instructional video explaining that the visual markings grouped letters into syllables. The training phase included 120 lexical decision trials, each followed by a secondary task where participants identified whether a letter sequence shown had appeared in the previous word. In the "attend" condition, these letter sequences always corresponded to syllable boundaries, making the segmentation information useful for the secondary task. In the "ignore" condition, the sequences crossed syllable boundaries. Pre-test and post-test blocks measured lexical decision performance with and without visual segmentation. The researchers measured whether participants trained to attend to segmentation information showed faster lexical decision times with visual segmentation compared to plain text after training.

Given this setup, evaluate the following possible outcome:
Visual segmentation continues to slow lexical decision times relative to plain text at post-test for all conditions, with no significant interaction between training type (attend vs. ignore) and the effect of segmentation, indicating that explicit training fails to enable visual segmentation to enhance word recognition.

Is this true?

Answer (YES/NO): YES